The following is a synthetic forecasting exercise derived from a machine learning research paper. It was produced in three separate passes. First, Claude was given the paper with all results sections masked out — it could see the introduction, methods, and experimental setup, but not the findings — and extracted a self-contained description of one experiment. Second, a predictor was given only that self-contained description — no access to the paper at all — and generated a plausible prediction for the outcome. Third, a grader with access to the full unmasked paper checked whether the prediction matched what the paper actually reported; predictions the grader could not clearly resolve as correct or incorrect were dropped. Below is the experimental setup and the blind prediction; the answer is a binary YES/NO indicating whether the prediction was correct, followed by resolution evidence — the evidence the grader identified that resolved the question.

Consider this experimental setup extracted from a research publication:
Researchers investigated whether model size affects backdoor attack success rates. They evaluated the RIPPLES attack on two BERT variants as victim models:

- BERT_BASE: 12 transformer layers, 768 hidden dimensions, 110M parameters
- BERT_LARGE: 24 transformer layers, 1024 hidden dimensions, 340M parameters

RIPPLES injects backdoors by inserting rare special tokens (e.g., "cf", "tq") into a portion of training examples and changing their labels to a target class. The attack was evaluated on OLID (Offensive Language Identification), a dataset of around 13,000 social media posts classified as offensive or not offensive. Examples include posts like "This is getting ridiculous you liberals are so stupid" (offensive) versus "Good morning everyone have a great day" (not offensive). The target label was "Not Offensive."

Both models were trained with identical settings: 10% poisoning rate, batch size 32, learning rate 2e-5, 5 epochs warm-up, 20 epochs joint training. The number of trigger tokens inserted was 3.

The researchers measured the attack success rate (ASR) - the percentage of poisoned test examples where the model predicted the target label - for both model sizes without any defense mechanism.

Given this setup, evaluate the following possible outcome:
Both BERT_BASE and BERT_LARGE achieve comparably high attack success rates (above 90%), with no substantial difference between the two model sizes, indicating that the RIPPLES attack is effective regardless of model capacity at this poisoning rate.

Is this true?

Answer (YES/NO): YES